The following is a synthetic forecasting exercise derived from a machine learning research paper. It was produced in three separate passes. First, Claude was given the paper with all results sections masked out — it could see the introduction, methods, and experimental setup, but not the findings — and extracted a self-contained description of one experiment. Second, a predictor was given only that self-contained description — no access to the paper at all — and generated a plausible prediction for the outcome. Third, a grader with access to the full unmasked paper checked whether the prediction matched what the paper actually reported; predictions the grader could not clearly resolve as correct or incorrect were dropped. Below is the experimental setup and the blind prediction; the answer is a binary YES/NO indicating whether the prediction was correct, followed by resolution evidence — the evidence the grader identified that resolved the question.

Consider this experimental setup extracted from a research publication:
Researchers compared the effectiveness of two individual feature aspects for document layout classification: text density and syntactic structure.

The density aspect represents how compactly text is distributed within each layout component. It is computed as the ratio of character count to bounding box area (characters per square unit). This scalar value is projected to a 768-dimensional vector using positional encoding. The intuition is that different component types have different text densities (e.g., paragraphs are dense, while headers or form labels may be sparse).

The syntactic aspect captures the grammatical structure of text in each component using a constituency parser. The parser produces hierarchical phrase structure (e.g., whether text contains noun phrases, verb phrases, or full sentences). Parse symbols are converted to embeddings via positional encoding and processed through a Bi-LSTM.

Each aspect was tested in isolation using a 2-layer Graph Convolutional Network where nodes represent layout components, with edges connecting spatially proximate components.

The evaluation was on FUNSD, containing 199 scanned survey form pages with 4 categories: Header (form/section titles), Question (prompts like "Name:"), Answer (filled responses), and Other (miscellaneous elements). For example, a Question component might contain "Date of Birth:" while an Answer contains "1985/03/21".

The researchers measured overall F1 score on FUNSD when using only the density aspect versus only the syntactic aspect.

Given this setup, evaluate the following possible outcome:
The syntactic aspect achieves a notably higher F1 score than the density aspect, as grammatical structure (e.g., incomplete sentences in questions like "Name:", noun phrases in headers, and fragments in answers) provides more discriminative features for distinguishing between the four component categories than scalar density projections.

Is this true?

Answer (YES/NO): NO